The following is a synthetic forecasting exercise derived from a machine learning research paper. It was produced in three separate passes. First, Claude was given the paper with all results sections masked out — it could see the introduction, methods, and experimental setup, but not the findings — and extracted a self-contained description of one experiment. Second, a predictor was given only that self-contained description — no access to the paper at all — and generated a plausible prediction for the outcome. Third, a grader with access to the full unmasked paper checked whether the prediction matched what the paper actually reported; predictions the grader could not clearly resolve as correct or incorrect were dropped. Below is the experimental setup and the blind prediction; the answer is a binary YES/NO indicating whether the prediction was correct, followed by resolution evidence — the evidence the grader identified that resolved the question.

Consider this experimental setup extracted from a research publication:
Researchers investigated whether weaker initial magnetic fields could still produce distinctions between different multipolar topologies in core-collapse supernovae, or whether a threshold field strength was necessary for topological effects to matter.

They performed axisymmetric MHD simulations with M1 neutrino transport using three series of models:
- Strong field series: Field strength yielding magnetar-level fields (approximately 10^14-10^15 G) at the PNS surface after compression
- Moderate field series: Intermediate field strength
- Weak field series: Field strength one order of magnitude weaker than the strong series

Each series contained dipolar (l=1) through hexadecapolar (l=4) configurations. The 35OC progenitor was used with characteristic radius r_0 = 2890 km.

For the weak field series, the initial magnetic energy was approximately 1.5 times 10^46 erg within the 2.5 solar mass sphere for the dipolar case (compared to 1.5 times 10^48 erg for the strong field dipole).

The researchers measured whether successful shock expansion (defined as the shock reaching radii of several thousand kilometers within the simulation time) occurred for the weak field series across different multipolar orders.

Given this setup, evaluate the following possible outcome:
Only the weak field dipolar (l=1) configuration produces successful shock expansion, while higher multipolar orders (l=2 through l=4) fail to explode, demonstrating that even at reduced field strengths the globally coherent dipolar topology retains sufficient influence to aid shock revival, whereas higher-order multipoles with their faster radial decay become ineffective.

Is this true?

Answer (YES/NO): NO